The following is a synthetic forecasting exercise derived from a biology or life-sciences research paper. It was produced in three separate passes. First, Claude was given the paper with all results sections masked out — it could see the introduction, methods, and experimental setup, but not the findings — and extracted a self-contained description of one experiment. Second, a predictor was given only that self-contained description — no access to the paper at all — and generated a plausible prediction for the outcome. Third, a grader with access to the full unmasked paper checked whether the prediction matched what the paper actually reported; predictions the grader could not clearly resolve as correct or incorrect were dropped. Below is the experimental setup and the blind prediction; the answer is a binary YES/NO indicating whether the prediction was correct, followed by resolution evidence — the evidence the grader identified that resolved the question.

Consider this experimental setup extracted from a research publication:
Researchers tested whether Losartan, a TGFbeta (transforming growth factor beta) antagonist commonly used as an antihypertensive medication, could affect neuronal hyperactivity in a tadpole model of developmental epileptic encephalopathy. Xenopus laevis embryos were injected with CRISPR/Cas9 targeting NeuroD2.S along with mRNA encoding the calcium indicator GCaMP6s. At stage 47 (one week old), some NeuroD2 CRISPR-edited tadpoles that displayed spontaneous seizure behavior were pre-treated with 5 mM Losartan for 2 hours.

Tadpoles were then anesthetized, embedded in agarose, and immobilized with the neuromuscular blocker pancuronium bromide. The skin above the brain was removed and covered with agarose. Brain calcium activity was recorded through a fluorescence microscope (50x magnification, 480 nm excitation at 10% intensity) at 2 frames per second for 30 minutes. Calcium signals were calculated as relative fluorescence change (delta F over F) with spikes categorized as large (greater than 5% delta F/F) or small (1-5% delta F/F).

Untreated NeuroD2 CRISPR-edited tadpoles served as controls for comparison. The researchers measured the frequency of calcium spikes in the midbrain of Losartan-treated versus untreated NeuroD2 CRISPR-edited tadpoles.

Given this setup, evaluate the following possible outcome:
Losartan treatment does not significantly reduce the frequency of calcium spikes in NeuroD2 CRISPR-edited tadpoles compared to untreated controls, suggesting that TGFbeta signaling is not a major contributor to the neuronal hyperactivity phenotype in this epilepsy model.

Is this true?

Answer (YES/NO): NO